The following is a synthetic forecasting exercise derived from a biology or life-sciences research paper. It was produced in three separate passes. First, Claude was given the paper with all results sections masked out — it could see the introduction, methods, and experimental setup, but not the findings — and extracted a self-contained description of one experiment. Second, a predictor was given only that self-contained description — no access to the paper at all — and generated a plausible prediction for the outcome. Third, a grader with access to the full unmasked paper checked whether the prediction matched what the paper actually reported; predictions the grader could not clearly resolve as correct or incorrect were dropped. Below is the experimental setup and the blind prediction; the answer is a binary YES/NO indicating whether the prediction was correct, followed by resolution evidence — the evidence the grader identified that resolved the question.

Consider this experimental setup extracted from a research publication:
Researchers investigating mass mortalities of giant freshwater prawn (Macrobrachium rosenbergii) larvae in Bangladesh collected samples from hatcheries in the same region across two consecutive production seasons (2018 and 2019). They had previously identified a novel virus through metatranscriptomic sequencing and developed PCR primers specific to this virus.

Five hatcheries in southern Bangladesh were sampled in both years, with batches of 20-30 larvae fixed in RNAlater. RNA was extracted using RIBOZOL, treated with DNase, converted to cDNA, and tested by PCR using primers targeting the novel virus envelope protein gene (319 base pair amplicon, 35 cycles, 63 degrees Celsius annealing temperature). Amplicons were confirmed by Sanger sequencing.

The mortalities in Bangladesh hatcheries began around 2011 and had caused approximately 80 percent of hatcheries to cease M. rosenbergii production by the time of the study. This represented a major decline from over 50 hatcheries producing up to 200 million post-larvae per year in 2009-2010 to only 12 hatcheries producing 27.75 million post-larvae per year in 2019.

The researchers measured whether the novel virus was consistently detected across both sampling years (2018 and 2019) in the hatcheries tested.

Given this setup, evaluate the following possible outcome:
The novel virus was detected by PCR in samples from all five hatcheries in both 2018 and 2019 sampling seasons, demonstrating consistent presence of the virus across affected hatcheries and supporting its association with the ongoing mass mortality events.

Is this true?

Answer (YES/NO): NO